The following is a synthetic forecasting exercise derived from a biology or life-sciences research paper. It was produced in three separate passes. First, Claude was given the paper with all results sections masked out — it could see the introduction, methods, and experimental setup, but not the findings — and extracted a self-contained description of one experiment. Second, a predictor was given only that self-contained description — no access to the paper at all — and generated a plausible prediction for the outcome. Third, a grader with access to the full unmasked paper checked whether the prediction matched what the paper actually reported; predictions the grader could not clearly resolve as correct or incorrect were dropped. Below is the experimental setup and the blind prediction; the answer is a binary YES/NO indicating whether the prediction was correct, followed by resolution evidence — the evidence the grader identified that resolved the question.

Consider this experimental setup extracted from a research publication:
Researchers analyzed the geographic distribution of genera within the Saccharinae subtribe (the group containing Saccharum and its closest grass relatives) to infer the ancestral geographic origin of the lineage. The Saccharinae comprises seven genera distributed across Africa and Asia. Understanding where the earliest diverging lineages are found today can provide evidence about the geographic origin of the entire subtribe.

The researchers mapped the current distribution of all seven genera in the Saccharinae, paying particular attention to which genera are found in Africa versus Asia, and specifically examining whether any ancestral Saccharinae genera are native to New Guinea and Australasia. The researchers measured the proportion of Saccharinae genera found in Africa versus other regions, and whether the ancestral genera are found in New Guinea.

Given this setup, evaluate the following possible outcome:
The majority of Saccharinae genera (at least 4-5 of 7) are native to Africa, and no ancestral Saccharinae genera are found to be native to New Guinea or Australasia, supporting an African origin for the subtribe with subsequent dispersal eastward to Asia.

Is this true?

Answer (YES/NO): NO